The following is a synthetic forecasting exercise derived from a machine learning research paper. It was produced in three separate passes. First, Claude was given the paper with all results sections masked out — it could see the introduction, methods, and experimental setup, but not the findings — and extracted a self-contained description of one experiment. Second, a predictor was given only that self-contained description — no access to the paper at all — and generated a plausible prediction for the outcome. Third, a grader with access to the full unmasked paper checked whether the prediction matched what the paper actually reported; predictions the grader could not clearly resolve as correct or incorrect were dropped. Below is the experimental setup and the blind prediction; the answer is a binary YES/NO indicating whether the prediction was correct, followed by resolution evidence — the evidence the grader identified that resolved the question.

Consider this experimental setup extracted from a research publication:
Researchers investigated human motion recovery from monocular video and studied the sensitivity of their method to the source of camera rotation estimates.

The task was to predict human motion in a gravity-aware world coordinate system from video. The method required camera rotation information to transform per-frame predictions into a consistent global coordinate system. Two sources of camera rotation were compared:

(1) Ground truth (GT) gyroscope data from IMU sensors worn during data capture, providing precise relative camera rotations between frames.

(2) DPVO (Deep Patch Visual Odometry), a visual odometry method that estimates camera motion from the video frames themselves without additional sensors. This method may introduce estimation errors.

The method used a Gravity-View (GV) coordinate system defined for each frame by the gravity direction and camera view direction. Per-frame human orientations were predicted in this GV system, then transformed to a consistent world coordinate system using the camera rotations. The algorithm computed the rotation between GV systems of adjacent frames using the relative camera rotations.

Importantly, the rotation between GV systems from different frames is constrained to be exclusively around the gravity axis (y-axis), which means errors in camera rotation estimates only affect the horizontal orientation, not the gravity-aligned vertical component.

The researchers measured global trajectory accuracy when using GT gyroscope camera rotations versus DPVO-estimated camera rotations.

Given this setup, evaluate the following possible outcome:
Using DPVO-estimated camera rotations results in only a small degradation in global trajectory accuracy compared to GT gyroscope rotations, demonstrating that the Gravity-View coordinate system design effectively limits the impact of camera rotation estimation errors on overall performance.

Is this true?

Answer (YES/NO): YES